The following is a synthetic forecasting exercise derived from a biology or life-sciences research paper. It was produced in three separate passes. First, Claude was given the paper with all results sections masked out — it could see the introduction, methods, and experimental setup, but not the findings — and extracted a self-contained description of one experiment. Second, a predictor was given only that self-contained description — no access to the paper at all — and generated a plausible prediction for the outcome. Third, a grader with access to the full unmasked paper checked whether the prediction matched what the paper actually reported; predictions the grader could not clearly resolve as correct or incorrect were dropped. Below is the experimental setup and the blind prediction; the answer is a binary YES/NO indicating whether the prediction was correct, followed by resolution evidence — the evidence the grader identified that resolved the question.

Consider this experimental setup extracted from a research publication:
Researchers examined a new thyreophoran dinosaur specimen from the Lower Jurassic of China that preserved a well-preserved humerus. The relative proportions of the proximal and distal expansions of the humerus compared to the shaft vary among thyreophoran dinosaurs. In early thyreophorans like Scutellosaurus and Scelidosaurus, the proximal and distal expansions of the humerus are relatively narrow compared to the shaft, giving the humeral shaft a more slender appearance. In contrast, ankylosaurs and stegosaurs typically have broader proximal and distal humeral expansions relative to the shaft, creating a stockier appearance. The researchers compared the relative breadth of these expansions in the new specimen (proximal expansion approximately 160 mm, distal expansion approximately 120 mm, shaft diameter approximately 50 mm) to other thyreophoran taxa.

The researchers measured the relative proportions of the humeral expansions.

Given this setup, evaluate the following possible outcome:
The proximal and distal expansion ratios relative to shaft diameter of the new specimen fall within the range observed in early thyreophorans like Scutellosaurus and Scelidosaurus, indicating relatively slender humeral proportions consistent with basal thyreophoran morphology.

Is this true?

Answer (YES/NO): NO